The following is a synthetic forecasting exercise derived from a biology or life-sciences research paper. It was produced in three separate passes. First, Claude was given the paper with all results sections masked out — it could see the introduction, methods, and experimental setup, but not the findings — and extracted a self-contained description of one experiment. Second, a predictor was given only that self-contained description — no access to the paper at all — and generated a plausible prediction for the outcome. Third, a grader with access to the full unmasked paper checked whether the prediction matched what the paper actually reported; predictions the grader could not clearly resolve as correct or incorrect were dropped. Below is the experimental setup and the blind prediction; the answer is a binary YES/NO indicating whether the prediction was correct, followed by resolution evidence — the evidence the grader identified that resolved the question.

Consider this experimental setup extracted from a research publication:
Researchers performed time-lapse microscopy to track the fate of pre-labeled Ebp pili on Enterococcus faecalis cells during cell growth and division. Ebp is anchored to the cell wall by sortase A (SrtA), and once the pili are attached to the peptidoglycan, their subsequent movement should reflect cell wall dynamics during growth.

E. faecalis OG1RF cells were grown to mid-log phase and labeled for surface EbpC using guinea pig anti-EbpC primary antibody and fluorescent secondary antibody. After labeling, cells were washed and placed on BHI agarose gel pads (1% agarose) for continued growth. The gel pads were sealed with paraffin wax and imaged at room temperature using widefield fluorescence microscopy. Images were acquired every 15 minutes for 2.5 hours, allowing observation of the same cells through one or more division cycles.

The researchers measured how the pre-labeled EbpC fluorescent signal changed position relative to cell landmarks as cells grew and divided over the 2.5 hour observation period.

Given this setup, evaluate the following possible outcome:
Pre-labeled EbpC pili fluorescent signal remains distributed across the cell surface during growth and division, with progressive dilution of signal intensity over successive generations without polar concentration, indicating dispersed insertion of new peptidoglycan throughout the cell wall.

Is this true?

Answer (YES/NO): NO